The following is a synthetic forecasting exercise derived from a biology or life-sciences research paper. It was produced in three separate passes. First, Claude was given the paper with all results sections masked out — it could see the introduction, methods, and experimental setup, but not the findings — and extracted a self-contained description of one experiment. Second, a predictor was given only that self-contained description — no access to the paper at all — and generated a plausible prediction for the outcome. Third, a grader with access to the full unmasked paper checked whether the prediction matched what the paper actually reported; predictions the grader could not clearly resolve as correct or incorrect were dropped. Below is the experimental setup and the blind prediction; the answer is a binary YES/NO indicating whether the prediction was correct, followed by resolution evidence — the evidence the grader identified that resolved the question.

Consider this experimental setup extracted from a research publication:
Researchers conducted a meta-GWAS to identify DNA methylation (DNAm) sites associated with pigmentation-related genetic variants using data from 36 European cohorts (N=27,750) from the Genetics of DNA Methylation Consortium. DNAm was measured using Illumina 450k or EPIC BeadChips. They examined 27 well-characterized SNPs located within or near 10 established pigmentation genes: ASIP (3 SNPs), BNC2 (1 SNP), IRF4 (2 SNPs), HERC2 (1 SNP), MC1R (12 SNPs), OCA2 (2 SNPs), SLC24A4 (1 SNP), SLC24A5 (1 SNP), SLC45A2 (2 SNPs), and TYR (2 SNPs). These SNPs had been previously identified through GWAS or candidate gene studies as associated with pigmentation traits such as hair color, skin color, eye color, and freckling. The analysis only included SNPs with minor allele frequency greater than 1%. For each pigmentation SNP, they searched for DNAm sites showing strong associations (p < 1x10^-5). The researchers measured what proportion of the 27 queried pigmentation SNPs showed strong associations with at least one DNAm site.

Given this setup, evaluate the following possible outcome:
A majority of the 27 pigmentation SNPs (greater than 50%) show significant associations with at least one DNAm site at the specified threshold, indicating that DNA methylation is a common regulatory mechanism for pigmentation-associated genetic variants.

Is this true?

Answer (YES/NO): YES